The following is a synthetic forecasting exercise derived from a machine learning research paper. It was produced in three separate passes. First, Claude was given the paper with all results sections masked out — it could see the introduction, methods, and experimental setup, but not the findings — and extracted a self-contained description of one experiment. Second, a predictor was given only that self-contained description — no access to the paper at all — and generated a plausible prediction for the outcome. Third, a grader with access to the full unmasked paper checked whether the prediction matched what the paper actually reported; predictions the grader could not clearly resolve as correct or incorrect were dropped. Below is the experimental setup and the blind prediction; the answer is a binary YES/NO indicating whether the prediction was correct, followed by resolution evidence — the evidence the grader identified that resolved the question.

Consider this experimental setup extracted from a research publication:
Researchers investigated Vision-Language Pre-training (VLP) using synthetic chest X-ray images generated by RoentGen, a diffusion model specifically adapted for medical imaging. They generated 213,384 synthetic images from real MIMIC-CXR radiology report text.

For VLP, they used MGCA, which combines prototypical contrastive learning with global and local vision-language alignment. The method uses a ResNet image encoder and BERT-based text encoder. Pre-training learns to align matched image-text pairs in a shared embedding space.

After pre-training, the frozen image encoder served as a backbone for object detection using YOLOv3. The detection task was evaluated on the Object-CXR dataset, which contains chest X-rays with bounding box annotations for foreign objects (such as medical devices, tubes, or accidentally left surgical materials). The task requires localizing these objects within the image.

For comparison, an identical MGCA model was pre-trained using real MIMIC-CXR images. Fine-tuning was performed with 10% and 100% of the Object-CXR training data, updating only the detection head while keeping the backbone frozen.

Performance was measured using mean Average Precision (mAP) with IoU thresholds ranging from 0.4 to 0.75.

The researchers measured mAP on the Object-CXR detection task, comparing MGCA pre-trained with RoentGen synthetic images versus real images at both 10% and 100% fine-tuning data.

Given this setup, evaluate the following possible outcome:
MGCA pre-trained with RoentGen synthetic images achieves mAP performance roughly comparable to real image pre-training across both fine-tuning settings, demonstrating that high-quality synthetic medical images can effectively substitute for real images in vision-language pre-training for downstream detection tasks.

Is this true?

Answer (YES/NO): YES